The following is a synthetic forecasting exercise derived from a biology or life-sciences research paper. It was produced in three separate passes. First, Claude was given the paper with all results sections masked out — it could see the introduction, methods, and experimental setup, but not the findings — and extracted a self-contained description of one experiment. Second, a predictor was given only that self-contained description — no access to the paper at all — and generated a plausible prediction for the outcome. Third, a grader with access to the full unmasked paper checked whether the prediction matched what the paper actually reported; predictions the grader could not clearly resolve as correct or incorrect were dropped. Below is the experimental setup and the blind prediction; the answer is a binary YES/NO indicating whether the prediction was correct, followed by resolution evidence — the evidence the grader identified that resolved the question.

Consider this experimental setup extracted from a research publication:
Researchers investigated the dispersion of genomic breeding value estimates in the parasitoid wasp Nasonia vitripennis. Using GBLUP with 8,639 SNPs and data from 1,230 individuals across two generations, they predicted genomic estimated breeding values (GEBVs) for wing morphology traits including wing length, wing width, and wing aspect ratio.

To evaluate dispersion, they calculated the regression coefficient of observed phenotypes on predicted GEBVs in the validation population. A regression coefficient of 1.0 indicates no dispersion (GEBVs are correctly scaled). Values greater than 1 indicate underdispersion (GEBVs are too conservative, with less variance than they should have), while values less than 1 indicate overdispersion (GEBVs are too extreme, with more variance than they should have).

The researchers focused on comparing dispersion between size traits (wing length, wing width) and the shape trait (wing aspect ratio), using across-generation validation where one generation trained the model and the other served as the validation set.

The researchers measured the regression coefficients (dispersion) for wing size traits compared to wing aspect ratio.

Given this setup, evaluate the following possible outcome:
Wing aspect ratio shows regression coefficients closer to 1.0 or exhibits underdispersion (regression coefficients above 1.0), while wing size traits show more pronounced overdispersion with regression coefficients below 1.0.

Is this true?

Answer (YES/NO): NO